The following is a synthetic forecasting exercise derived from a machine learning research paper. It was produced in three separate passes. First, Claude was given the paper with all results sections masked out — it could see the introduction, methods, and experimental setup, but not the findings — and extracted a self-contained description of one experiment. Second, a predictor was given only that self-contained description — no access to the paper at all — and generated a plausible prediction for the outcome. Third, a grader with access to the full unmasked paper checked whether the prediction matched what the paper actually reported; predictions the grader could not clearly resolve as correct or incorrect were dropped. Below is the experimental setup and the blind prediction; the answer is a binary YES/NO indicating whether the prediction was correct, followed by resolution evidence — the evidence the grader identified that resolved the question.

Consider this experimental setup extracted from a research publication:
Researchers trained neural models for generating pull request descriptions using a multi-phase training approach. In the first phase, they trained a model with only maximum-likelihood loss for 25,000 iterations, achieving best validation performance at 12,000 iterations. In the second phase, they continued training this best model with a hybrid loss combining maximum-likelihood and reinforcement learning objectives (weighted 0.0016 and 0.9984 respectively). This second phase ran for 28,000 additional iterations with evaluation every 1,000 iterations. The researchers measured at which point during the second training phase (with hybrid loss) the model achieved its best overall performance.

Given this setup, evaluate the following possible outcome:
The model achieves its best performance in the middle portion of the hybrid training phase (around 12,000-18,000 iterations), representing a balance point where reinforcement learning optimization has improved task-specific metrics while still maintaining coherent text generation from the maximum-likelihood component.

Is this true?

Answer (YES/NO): NO